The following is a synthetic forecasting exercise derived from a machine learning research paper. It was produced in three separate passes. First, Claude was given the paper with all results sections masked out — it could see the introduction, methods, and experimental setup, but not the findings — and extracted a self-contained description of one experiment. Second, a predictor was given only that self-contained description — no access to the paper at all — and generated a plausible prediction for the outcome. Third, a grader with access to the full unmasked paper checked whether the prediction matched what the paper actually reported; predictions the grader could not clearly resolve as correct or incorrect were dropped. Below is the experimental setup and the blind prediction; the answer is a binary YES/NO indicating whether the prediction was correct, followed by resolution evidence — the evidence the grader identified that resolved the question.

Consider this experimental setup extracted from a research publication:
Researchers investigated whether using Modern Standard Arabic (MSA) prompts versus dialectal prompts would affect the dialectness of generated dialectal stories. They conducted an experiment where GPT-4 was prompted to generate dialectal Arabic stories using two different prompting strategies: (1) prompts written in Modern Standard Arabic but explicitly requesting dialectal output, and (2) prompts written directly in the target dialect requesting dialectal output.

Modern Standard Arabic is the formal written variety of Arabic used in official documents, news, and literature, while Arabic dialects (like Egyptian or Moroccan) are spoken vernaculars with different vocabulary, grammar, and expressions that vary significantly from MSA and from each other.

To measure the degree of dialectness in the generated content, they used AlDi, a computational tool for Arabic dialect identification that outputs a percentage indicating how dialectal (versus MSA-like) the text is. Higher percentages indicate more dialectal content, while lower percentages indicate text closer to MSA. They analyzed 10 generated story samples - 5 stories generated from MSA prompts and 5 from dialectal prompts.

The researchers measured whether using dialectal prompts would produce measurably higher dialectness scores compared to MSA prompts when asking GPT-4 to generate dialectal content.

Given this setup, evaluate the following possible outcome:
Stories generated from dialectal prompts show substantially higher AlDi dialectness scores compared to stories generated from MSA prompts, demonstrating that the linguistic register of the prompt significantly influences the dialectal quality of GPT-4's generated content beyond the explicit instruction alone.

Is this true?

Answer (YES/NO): NO